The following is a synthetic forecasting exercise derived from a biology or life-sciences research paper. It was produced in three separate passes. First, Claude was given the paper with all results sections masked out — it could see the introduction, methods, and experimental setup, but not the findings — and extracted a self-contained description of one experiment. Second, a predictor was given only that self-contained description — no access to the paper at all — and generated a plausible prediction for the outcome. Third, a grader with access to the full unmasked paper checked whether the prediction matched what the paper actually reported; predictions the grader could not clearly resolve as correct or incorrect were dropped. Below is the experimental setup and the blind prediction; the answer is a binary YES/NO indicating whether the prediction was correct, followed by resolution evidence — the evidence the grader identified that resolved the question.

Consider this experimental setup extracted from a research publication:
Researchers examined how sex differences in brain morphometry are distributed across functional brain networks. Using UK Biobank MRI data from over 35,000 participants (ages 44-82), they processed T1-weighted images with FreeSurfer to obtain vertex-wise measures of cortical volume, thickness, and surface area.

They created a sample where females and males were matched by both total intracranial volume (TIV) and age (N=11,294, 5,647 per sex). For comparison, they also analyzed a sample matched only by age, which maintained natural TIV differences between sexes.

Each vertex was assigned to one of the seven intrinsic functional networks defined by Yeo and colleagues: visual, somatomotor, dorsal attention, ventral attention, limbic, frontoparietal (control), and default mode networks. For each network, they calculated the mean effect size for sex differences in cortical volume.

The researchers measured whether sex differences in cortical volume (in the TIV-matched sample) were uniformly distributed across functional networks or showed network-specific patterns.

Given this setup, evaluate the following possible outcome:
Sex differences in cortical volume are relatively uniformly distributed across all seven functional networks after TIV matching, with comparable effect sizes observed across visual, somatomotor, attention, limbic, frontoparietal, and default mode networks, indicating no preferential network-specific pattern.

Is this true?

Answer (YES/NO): NO